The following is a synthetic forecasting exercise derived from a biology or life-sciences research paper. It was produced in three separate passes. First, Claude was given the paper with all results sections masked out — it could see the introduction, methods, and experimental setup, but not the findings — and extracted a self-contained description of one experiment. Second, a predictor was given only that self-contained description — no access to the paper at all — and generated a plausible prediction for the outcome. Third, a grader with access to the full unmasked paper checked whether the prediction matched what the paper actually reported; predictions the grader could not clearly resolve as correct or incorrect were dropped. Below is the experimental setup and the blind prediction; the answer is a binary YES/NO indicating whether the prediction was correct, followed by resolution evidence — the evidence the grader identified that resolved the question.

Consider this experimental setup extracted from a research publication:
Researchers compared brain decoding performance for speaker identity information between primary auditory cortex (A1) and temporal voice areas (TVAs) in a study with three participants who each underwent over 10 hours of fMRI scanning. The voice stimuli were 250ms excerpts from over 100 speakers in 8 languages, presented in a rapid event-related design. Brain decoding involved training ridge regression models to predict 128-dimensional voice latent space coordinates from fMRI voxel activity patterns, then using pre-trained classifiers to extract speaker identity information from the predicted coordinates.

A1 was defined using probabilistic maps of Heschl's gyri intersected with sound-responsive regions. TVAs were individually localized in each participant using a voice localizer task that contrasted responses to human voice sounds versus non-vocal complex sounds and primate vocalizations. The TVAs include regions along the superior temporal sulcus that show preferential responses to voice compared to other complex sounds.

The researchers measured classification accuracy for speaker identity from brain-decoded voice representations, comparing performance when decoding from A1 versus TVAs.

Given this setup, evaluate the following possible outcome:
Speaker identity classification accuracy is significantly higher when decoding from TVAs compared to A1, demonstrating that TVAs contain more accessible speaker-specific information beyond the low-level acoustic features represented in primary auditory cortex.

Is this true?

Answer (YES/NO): YES